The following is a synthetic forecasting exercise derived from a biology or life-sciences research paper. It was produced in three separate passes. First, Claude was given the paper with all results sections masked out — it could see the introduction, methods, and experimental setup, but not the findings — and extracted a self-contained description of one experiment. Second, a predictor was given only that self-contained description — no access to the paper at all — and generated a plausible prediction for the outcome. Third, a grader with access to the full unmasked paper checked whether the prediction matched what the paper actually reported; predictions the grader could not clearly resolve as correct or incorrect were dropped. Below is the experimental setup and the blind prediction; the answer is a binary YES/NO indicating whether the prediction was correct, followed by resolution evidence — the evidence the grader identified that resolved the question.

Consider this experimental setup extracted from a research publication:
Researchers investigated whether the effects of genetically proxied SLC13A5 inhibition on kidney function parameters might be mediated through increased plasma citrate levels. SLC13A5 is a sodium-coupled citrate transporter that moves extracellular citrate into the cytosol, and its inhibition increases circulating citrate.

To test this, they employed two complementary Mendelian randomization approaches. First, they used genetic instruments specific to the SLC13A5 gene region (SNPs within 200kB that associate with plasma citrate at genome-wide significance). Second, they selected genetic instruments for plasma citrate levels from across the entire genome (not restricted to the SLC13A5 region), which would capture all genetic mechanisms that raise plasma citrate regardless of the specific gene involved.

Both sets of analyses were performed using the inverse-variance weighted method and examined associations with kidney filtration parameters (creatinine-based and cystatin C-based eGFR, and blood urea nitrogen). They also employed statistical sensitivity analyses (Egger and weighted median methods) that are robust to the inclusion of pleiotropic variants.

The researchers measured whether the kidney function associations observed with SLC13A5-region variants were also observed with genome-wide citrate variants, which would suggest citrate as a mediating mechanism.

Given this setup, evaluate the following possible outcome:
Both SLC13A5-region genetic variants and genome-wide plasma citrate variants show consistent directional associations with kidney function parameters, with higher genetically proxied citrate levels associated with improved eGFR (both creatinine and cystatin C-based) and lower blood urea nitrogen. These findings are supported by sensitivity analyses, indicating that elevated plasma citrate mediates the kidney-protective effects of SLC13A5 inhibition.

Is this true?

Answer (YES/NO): NO